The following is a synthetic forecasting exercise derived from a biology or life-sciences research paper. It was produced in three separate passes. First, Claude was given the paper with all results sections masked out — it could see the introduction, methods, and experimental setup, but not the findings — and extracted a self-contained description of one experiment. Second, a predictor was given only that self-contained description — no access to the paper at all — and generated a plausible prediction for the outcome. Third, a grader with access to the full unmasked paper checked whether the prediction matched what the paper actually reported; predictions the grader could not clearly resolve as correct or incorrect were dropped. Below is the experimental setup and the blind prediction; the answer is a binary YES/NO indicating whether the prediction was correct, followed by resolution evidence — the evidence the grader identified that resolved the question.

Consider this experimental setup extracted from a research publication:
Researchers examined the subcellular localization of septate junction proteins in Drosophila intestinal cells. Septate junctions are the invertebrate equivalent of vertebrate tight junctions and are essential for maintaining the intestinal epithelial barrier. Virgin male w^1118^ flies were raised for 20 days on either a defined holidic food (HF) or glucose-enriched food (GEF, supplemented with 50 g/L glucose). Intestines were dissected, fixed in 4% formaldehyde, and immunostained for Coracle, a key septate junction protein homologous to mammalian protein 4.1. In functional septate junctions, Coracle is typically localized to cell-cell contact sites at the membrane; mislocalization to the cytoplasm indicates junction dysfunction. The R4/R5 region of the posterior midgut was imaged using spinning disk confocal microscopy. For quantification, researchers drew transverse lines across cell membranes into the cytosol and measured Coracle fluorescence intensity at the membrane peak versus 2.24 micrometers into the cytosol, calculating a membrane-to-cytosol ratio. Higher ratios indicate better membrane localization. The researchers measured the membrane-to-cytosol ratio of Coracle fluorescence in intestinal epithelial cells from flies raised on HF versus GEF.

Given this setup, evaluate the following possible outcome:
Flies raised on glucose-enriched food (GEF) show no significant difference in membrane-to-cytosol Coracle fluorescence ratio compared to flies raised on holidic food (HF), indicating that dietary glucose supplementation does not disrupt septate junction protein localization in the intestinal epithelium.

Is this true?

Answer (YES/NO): NO